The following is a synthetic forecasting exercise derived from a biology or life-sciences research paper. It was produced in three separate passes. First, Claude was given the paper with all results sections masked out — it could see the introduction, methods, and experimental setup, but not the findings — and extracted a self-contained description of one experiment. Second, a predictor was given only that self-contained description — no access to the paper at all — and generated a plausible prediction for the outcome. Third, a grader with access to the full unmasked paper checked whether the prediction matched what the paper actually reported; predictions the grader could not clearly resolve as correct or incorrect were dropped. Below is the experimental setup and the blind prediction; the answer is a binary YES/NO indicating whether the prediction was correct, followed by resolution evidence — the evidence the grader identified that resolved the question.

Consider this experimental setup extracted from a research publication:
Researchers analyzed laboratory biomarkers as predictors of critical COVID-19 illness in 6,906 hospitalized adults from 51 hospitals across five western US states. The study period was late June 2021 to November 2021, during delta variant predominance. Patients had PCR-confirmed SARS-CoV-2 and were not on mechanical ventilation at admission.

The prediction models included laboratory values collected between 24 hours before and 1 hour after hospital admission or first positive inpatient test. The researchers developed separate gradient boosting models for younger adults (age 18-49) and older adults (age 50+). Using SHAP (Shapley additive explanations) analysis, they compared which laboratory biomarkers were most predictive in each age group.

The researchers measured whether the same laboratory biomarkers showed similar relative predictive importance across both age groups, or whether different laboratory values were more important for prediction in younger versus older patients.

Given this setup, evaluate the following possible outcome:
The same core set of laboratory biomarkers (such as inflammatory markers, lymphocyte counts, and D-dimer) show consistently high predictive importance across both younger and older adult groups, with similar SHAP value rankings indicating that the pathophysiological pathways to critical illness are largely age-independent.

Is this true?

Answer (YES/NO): NO